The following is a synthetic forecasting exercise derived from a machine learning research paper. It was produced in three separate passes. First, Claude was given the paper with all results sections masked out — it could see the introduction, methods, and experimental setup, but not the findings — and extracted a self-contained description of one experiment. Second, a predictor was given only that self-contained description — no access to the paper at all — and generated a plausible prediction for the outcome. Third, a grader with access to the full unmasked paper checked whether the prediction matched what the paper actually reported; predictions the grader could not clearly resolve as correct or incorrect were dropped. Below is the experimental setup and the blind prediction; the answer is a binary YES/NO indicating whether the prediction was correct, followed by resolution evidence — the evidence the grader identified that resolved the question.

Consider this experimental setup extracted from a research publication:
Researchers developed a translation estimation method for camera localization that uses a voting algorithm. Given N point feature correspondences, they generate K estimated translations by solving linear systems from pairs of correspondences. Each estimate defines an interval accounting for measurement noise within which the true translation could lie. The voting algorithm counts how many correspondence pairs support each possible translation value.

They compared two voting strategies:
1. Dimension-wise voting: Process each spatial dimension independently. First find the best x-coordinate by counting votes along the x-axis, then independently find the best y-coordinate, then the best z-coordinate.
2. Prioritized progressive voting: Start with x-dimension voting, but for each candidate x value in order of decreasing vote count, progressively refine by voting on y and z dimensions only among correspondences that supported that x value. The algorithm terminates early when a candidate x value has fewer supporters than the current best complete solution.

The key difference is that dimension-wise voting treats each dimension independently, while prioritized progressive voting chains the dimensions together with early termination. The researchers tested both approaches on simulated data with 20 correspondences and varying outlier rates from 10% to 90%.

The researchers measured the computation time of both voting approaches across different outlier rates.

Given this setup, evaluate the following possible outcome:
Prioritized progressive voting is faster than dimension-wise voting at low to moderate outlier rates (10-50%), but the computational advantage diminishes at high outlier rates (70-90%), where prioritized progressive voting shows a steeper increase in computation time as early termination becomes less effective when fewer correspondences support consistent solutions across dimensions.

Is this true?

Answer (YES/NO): NO